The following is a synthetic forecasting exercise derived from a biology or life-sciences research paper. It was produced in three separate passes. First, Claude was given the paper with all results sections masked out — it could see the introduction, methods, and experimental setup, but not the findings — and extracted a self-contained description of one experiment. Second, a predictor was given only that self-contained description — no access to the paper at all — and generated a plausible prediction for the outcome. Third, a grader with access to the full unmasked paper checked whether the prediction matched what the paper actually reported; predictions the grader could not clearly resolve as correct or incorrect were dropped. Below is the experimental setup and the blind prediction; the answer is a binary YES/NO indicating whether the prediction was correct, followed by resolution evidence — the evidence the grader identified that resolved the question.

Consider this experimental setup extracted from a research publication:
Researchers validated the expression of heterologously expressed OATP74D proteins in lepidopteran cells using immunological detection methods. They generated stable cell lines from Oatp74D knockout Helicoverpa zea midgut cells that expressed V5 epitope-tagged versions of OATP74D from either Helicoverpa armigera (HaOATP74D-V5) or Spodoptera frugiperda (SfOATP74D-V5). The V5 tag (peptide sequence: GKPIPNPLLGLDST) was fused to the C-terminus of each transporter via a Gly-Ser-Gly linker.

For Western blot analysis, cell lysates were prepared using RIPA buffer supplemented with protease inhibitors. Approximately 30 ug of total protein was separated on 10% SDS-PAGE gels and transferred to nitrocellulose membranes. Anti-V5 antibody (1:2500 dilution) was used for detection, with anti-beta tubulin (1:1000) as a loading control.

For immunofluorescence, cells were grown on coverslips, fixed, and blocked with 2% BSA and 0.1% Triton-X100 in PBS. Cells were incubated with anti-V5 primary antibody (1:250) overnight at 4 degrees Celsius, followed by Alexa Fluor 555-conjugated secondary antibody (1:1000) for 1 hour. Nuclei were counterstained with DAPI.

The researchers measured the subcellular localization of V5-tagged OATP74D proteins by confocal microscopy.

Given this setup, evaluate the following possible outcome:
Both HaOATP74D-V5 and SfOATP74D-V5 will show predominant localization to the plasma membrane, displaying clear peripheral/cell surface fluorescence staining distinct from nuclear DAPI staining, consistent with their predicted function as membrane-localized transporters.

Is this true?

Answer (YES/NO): YES